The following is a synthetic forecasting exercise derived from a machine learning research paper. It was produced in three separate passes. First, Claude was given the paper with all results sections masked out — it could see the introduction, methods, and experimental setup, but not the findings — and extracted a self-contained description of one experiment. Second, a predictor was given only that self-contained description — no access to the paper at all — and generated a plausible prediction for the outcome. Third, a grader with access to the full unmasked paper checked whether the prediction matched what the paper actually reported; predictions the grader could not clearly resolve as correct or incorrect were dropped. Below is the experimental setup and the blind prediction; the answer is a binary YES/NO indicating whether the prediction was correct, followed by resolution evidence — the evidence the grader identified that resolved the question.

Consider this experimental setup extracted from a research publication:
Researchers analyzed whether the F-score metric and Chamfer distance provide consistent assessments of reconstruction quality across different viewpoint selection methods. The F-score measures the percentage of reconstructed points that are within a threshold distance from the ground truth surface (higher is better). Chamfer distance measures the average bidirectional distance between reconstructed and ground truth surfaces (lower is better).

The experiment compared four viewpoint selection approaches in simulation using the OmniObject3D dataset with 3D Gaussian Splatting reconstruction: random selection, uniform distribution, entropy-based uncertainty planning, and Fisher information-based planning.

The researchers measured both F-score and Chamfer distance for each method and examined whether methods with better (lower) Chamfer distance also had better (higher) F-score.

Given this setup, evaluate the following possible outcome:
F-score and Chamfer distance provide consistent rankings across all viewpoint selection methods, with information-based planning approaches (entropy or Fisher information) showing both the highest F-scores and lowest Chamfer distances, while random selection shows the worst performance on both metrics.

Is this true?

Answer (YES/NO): NO